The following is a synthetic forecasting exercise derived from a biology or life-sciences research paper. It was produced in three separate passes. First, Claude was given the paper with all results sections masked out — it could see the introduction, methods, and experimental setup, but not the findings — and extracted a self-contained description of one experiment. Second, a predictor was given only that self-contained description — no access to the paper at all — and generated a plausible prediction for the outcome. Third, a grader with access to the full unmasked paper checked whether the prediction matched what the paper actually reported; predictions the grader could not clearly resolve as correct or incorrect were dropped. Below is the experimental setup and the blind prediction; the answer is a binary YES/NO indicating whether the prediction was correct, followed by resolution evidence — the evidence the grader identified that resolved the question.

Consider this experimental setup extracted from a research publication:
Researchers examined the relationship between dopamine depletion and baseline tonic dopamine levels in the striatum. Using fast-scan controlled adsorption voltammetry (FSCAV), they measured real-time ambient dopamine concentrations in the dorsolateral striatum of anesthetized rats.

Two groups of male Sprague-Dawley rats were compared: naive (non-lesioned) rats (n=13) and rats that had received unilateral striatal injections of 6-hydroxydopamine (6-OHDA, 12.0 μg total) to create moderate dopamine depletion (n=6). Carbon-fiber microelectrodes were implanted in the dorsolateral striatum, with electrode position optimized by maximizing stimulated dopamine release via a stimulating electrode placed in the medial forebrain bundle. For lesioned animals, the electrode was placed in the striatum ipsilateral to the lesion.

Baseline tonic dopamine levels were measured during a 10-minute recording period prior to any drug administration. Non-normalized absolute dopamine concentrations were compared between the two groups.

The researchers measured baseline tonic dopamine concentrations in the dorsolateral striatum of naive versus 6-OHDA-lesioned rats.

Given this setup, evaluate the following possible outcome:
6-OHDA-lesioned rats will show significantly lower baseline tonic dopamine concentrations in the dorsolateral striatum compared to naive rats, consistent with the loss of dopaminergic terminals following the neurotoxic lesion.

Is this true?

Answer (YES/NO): NO